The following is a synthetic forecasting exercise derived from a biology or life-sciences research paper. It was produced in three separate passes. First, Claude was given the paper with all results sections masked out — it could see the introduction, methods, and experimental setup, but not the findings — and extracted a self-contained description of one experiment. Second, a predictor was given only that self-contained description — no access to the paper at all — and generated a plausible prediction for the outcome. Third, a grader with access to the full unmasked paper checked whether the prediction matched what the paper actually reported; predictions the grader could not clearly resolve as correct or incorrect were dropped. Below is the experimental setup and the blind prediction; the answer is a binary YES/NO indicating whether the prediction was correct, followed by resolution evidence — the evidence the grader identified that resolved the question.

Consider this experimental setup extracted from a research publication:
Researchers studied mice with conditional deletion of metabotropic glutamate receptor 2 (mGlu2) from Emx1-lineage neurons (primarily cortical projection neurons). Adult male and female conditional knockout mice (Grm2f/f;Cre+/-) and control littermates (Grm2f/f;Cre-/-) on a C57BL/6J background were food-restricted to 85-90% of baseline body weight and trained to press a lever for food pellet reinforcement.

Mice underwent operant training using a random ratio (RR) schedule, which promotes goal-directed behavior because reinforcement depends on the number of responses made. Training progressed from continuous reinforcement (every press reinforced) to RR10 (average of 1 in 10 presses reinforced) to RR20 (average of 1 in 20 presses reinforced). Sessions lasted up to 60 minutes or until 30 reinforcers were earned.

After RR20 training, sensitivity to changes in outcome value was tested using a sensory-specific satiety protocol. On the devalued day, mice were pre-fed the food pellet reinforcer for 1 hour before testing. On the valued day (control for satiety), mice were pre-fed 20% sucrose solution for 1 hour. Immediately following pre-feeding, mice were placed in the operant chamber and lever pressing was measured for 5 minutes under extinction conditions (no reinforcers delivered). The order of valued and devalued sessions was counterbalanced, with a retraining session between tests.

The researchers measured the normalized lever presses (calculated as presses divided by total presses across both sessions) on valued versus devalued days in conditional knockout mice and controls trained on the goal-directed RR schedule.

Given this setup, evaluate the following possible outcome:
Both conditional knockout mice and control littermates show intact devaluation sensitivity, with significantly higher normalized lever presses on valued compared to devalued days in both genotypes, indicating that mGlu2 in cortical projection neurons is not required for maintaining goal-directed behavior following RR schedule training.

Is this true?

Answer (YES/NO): YES